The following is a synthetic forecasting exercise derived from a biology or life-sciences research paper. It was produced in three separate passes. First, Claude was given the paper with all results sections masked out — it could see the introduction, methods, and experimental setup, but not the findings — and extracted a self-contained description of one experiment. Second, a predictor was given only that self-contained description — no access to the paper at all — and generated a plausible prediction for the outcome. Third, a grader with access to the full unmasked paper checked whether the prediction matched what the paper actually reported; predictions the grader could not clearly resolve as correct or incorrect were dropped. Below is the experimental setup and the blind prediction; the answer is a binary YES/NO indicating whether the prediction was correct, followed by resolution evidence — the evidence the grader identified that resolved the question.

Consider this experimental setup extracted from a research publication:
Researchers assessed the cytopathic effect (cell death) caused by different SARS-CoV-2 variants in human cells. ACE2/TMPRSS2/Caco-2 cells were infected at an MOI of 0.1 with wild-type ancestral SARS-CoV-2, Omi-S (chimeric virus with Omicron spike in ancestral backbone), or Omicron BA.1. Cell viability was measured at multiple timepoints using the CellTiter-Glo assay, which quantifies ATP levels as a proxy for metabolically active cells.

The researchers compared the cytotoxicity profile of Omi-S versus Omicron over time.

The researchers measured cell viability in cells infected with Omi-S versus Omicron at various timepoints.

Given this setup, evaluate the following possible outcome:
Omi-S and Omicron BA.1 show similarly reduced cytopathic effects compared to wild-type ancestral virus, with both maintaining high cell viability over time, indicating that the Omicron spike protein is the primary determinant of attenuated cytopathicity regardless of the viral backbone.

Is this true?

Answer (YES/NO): NO